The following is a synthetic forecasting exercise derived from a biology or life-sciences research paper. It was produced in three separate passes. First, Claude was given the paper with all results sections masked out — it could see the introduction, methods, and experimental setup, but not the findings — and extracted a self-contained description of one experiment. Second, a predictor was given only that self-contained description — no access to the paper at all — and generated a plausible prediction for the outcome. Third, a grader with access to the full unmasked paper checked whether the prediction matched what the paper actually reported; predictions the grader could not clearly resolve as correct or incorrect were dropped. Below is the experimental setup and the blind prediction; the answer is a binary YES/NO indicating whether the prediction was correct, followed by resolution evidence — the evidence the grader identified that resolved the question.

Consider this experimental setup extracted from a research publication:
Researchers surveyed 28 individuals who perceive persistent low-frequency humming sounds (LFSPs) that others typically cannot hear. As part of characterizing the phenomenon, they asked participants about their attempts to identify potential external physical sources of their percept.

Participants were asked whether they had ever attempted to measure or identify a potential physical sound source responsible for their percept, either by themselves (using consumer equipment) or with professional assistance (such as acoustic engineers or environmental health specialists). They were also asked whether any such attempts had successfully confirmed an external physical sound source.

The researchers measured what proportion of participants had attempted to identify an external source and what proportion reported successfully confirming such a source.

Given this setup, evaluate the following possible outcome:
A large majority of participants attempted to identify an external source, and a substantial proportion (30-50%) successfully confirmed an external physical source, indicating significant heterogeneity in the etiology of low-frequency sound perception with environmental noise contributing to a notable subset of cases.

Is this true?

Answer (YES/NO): NO